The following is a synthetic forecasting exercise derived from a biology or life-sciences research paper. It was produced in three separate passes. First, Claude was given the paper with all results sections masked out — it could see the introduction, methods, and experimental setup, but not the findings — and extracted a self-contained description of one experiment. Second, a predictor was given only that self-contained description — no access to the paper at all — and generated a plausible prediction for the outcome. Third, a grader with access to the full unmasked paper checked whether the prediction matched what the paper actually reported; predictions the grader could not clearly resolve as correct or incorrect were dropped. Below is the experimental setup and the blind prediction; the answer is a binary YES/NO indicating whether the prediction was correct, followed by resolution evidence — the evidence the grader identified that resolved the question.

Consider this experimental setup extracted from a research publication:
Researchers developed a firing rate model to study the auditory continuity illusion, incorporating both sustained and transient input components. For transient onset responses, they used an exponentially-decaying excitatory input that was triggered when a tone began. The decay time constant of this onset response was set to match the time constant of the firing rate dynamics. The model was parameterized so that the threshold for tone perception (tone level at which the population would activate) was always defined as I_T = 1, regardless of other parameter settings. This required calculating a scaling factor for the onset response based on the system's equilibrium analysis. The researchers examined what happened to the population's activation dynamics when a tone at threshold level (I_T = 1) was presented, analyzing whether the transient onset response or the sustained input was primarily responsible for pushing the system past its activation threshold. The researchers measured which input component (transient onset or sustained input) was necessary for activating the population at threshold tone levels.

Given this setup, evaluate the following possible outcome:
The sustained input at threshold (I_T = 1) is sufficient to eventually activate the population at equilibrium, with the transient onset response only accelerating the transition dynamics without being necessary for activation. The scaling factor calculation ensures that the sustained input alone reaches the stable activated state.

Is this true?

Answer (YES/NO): NO